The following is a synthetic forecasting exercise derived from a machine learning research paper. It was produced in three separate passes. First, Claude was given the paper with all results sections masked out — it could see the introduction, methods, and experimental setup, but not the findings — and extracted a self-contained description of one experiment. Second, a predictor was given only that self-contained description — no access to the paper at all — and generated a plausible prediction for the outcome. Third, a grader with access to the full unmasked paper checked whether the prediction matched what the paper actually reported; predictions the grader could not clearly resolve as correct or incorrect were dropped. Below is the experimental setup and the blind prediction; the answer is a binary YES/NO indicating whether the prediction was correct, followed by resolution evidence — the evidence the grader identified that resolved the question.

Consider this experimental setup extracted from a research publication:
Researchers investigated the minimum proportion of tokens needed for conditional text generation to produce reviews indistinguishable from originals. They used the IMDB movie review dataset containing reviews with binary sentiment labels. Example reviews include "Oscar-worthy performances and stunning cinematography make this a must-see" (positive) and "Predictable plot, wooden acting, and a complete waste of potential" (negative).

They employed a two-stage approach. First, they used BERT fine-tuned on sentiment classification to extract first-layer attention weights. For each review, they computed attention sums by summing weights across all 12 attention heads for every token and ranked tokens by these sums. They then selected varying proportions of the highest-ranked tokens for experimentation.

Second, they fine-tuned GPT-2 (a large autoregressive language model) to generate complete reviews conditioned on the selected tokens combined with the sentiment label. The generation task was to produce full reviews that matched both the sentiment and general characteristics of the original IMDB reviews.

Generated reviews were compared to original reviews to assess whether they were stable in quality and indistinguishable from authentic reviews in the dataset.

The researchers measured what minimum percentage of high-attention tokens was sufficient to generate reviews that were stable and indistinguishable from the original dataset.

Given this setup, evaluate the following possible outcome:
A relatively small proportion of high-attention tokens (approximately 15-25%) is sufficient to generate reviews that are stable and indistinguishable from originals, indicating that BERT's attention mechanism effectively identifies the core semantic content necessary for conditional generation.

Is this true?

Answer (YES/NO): NO